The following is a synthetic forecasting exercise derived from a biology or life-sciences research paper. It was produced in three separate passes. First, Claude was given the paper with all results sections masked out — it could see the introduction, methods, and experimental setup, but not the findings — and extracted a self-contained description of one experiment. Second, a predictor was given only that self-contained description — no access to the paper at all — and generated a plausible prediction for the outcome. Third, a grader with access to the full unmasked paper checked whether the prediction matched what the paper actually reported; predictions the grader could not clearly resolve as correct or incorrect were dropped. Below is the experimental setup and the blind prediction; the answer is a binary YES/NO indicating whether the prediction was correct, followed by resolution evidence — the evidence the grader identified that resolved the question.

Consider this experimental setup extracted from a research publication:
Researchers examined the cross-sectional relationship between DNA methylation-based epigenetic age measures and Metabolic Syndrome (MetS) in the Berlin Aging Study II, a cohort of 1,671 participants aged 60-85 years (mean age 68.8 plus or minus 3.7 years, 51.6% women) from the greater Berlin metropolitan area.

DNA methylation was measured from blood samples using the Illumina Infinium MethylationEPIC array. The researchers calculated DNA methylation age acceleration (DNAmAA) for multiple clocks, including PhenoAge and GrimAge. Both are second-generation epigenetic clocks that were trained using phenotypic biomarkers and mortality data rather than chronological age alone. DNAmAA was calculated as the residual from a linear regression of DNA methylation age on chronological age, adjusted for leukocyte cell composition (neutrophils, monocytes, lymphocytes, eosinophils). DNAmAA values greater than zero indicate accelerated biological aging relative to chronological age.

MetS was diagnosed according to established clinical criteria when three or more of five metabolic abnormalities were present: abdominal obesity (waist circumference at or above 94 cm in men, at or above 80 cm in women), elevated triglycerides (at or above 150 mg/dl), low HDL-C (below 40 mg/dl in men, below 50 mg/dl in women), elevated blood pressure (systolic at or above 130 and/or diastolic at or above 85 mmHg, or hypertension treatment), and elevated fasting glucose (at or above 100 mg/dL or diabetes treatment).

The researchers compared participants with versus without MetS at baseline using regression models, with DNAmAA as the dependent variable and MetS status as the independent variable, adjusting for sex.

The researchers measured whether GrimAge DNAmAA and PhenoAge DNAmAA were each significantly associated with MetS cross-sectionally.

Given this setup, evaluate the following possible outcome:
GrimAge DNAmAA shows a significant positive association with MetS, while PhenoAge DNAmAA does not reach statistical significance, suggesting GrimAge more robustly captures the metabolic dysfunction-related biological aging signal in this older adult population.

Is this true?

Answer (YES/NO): YES